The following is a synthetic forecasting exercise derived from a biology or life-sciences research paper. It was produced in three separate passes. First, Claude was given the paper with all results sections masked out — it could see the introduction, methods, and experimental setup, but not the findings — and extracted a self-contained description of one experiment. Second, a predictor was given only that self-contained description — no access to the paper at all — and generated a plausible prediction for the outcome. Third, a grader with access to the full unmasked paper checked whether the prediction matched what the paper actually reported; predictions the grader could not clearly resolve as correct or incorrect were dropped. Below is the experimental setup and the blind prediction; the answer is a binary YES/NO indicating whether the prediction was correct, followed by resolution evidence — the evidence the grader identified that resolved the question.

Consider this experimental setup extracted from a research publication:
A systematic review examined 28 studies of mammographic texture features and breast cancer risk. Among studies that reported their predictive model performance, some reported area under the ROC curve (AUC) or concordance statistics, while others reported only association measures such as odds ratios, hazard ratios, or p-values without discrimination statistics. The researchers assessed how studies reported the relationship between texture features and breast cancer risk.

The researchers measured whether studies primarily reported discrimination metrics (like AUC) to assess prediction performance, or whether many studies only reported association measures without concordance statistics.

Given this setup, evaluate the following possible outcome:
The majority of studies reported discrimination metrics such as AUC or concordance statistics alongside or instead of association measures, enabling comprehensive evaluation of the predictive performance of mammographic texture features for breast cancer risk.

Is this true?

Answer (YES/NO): YES